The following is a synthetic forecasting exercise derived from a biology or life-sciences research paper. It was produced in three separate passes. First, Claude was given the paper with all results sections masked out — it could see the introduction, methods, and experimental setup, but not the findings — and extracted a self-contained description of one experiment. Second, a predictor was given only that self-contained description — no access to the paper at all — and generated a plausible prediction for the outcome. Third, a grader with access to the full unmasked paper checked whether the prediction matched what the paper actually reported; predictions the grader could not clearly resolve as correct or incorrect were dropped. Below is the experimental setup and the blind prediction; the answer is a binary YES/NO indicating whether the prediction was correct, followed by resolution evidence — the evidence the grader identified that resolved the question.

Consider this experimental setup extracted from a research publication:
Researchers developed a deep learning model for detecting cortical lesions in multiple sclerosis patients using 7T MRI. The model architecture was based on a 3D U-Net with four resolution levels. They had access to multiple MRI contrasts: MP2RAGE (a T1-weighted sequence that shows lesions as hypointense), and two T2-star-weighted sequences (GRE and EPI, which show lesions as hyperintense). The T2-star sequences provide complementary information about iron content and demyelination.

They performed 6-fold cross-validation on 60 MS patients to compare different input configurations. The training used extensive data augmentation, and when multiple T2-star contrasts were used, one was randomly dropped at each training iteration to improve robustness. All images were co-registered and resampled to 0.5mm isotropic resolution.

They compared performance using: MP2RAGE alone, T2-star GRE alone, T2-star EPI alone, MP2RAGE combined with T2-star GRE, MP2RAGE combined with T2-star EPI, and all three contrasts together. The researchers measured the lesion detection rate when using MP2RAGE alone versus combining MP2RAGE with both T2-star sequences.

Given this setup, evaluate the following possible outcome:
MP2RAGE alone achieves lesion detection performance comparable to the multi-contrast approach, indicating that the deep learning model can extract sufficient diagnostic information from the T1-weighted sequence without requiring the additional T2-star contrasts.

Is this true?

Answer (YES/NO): YES